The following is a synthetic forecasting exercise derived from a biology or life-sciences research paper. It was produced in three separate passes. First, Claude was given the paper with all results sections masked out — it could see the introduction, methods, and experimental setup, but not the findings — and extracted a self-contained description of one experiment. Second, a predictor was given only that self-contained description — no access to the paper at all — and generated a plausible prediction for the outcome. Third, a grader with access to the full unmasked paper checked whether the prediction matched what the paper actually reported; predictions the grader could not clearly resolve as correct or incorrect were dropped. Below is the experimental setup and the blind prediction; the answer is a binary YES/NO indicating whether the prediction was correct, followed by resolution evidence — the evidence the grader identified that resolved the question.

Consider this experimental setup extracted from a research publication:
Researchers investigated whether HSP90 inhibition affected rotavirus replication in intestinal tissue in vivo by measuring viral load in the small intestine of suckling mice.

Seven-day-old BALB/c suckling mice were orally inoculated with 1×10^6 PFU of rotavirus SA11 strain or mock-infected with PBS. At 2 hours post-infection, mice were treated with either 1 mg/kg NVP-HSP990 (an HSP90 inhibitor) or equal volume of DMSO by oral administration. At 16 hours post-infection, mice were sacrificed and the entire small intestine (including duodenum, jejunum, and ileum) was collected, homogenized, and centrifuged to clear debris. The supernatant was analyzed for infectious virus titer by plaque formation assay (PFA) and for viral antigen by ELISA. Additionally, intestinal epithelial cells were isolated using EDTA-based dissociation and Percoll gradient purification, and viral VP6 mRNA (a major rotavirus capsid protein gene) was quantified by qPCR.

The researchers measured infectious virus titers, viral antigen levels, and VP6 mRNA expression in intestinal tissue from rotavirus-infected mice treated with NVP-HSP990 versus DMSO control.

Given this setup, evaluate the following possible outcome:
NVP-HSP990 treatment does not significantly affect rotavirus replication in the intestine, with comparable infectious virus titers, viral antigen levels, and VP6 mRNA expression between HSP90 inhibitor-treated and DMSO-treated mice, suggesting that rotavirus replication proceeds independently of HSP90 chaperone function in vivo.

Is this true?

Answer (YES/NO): NO